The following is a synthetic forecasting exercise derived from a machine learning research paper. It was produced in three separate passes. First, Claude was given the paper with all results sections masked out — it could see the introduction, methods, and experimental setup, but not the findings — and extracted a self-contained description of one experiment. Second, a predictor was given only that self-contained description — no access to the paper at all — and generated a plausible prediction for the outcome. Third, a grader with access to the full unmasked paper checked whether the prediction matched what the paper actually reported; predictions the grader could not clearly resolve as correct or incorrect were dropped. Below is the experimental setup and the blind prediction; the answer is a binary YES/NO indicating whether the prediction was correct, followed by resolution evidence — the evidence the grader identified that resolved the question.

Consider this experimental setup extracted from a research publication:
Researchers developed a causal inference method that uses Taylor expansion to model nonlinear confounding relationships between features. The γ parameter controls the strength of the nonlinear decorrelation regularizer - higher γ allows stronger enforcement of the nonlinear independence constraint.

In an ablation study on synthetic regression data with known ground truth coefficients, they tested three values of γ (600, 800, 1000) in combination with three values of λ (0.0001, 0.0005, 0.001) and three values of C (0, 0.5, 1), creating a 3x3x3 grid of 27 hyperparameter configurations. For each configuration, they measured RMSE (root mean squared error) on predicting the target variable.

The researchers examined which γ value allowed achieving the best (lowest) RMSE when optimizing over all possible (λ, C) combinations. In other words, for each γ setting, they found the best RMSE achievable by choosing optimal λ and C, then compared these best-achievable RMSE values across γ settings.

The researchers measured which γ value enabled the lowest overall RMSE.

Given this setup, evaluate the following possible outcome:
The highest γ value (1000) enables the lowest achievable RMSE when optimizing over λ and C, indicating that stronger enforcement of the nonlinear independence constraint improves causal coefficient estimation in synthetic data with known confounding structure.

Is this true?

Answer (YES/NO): YES